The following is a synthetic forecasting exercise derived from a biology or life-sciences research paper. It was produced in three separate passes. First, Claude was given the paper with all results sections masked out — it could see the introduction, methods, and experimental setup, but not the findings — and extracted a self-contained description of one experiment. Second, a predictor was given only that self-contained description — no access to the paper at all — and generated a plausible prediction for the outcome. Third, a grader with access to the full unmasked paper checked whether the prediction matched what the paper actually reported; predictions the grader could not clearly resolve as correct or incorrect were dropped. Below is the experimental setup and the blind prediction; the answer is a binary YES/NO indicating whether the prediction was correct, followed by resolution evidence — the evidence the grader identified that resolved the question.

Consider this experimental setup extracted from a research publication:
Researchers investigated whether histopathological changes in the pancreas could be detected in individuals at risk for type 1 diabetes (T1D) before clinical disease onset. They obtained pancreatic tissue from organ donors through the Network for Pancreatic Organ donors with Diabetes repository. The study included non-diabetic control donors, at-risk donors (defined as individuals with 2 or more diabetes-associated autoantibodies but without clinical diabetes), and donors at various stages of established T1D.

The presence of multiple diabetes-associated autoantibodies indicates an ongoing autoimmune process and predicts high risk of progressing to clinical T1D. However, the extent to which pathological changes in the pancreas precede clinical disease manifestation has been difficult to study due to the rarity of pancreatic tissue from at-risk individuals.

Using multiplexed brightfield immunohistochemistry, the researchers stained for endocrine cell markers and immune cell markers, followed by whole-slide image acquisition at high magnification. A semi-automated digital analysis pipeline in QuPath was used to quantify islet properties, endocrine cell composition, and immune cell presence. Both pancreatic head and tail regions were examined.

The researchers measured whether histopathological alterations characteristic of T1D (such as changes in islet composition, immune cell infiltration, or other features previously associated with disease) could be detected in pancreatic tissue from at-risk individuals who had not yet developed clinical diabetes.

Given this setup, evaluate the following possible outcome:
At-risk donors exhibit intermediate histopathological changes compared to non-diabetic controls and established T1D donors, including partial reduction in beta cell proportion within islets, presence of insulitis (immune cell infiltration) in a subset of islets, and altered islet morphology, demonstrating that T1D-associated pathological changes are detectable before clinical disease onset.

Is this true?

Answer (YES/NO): NO